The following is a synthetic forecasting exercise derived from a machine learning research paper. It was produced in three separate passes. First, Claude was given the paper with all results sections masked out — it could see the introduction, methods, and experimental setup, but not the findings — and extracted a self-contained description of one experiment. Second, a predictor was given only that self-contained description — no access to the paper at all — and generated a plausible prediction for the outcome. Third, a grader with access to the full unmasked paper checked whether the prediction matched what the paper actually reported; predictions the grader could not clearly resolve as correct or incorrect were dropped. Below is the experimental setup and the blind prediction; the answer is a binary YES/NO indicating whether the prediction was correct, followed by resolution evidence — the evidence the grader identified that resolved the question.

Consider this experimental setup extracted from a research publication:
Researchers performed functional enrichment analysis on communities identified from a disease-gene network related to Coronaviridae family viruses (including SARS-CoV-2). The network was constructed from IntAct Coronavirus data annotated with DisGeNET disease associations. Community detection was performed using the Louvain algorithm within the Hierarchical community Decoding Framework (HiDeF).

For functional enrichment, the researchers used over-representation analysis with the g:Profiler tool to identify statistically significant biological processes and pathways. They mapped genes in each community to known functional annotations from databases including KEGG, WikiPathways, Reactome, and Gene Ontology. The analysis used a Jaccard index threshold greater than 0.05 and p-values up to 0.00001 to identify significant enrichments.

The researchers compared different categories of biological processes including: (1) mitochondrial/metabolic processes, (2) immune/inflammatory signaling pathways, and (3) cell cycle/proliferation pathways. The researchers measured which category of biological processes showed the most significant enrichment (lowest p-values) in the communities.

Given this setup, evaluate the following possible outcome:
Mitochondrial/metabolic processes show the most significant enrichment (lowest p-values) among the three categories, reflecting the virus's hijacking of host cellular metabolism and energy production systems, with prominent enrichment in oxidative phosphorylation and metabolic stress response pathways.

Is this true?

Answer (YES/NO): YES